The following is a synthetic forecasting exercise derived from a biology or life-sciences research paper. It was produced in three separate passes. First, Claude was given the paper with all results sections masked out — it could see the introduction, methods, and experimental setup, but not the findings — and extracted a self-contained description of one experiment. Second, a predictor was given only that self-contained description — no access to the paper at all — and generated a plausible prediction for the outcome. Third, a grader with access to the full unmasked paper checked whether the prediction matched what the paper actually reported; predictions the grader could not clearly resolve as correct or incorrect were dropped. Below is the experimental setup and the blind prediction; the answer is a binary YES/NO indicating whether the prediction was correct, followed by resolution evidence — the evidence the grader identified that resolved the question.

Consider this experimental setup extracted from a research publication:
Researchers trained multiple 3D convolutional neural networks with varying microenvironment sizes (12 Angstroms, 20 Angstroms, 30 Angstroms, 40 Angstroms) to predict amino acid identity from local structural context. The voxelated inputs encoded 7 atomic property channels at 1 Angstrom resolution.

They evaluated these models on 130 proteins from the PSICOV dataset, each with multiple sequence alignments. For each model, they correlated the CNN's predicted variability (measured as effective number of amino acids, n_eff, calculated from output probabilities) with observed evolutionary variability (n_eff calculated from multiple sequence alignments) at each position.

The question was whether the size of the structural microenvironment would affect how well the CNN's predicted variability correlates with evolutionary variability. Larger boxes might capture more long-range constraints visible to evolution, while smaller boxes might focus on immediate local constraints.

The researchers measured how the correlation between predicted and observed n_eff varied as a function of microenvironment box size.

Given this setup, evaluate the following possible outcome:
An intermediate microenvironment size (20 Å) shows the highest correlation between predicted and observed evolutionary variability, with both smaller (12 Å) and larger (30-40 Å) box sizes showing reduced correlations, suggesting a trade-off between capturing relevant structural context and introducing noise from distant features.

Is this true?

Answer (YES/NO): NO